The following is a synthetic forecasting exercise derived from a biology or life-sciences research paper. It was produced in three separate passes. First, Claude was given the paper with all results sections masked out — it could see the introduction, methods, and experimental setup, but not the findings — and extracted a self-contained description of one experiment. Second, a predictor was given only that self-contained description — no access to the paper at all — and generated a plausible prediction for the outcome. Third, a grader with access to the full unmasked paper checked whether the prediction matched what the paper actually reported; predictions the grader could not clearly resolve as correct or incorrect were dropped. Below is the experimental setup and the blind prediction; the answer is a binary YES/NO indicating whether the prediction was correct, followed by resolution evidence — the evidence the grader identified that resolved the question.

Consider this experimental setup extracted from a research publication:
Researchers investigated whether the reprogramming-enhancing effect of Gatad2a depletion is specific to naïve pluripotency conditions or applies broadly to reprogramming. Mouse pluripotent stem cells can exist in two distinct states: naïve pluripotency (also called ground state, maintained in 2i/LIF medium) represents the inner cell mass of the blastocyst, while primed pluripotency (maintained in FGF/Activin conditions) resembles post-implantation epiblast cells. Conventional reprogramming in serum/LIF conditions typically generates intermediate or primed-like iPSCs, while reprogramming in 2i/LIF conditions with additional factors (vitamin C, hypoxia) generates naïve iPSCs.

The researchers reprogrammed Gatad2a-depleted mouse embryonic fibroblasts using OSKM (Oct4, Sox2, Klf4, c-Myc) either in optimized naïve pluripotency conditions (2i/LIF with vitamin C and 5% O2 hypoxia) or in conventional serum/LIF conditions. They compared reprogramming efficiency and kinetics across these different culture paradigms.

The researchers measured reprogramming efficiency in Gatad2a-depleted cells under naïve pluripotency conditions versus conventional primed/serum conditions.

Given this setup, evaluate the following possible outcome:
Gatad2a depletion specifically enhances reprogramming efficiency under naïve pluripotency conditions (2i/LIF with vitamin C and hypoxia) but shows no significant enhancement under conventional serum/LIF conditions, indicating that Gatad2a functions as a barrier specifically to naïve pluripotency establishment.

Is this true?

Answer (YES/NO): NO